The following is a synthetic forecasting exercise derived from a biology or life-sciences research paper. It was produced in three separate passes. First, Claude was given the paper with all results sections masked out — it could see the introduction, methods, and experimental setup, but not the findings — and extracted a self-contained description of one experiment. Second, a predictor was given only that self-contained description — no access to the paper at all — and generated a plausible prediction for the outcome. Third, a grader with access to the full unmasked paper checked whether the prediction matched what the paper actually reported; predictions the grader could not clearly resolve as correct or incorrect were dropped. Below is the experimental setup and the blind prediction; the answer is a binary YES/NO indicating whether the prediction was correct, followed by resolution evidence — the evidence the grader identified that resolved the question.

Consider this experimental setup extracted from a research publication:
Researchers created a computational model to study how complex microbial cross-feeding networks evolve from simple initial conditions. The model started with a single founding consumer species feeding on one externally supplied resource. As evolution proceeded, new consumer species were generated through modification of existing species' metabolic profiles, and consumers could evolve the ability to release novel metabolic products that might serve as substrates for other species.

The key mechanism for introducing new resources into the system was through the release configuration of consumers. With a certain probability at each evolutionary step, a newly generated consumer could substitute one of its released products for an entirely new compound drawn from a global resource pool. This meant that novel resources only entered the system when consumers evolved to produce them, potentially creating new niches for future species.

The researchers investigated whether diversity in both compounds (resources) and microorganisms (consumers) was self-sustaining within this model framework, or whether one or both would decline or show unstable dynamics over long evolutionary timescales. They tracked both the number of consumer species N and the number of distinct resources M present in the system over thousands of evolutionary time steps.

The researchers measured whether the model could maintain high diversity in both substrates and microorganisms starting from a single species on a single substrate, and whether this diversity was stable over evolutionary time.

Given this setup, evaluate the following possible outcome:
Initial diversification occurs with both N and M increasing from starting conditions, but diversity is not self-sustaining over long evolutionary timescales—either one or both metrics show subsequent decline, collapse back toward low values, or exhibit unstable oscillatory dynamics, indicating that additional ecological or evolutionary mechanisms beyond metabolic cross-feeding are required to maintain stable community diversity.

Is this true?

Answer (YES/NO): NO